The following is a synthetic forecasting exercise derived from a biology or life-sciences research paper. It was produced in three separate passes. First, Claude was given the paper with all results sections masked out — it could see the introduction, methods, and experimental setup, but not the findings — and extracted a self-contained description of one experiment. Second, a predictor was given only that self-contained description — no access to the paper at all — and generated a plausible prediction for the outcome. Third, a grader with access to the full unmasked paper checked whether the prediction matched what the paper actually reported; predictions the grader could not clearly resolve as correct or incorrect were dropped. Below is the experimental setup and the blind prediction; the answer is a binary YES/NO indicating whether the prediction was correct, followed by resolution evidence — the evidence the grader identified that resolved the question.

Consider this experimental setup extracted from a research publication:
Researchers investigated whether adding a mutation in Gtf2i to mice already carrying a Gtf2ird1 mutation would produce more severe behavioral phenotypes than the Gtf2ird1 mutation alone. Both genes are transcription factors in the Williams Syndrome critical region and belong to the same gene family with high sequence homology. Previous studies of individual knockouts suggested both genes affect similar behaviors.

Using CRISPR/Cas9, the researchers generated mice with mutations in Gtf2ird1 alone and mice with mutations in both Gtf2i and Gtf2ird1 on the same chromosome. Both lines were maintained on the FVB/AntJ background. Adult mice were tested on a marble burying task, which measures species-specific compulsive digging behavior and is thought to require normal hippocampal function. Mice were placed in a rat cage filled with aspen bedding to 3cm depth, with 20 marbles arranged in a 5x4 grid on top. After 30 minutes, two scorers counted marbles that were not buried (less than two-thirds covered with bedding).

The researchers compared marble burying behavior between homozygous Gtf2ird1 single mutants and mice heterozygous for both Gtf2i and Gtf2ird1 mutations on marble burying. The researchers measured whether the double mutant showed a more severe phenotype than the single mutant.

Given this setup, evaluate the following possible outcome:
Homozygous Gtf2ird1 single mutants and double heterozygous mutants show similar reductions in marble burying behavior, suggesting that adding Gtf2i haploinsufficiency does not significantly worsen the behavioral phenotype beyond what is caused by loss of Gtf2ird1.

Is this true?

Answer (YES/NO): NO